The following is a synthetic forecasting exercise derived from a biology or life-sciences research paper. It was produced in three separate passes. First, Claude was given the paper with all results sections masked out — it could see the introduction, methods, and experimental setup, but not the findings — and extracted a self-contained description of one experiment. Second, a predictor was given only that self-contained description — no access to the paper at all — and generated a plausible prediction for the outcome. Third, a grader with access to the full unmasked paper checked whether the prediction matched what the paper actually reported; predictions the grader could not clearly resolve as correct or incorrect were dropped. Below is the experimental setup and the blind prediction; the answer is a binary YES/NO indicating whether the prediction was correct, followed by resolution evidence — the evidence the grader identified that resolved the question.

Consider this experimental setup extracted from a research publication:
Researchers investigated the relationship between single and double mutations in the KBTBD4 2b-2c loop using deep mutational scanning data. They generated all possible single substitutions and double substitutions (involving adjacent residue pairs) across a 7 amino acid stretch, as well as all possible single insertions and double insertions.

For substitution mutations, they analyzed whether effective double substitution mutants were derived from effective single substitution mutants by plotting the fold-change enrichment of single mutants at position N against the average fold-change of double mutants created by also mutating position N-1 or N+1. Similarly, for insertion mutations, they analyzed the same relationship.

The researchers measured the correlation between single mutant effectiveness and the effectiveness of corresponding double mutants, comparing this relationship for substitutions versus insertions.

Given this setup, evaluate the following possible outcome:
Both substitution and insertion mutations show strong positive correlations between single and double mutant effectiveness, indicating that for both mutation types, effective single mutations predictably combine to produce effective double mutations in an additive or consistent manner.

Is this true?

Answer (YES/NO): NO